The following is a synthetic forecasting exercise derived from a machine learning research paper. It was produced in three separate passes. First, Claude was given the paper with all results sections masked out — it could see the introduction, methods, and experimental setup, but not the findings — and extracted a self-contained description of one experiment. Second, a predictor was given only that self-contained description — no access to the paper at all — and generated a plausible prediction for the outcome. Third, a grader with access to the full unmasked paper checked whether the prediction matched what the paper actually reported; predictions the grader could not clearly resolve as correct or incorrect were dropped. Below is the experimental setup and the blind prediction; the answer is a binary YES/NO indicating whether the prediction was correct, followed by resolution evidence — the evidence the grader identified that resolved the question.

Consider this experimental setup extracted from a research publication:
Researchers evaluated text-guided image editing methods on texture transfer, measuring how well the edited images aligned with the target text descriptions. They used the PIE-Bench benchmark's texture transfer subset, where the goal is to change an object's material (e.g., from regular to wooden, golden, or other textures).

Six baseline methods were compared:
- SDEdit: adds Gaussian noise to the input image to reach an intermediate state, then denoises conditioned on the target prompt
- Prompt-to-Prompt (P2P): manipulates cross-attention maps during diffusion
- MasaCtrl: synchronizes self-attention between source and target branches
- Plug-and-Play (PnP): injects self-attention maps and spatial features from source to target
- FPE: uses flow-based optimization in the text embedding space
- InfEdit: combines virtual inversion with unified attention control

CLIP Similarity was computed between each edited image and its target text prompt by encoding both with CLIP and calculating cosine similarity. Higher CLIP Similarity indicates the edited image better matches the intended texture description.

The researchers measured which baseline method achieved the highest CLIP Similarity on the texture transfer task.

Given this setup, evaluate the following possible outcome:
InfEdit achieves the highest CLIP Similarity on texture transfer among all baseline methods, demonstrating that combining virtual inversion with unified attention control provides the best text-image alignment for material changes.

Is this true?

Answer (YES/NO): NO